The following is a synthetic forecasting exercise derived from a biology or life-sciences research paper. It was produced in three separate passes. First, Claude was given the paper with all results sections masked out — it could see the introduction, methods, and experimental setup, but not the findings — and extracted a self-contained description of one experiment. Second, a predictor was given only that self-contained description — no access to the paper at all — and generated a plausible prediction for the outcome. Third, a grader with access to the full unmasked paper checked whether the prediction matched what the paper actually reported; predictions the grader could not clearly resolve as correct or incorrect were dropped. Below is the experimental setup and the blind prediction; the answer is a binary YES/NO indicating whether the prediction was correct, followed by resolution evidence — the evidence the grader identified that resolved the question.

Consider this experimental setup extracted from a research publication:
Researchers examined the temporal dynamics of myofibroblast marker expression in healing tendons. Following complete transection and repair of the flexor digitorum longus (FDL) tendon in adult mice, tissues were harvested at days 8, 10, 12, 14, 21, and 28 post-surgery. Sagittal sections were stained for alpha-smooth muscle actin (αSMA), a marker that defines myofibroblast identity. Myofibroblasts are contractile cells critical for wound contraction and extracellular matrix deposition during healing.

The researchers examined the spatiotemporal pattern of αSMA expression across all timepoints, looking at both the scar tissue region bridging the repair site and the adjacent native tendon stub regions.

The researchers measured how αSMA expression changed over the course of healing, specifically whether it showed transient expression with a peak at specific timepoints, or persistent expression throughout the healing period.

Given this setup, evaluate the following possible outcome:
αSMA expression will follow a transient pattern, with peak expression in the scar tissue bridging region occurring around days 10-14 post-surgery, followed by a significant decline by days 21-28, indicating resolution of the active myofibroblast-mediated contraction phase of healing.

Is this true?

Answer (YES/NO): YES